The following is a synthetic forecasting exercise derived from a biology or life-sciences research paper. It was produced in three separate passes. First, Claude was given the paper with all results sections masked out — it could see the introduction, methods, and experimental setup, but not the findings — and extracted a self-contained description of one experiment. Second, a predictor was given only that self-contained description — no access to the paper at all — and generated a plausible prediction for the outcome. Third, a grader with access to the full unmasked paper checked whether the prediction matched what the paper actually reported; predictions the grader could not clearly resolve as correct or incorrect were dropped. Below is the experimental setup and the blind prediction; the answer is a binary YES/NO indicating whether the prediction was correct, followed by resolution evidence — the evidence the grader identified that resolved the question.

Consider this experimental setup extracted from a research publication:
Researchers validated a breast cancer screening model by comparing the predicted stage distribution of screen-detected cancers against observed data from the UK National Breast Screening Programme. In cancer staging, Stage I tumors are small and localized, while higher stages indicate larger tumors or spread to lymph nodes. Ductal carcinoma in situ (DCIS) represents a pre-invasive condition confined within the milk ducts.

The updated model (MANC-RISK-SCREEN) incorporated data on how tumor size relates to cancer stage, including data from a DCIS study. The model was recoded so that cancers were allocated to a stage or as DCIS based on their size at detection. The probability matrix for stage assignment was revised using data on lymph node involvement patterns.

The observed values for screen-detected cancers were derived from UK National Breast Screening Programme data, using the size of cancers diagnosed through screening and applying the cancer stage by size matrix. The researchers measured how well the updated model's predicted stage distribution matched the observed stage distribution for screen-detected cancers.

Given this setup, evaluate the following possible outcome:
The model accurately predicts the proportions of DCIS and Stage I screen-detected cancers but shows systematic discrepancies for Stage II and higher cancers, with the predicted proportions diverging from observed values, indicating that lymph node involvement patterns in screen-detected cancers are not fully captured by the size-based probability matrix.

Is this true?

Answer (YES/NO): NO